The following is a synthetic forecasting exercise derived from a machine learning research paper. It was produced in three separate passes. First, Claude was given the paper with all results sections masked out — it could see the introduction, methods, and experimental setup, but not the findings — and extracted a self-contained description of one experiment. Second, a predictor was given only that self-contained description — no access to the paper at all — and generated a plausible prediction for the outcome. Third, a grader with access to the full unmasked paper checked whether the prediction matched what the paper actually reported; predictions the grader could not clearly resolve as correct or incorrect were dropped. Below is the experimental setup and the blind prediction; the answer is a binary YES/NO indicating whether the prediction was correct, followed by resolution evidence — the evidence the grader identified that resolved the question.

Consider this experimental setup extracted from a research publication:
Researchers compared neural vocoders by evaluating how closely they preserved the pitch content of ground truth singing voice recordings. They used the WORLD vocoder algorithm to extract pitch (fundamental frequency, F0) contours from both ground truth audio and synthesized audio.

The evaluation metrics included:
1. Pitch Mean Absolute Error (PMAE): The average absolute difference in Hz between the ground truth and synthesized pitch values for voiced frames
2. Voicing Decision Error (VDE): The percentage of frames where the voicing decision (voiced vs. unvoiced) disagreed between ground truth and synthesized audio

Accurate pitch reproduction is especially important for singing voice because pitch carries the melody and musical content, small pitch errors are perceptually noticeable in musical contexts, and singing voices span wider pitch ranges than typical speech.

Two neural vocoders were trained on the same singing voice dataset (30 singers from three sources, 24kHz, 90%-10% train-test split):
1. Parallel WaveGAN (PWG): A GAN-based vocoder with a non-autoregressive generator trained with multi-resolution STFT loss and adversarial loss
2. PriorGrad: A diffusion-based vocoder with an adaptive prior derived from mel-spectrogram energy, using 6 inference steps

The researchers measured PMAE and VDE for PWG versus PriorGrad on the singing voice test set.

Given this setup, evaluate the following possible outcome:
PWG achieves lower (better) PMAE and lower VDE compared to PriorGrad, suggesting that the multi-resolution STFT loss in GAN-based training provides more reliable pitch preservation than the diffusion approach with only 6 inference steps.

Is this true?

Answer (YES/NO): NO